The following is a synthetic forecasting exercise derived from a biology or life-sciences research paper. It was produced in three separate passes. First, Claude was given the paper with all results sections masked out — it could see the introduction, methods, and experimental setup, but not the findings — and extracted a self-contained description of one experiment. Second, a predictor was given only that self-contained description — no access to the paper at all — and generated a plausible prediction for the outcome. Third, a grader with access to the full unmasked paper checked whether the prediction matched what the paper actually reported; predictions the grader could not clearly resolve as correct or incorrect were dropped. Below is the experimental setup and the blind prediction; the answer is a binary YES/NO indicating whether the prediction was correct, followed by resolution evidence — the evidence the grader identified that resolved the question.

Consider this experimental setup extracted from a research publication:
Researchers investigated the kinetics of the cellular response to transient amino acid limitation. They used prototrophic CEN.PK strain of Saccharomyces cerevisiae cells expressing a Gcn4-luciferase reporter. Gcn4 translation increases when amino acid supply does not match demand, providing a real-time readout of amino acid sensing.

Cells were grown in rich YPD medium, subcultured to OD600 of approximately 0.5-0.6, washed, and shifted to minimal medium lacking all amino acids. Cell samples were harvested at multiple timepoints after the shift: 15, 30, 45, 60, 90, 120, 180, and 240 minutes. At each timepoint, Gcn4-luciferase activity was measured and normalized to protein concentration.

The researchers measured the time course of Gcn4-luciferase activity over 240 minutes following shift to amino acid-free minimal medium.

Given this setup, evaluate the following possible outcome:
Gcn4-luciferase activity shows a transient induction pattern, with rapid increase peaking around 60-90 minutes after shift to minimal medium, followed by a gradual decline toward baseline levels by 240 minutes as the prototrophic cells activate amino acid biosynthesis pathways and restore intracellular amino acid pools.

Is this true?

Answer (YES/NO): YES